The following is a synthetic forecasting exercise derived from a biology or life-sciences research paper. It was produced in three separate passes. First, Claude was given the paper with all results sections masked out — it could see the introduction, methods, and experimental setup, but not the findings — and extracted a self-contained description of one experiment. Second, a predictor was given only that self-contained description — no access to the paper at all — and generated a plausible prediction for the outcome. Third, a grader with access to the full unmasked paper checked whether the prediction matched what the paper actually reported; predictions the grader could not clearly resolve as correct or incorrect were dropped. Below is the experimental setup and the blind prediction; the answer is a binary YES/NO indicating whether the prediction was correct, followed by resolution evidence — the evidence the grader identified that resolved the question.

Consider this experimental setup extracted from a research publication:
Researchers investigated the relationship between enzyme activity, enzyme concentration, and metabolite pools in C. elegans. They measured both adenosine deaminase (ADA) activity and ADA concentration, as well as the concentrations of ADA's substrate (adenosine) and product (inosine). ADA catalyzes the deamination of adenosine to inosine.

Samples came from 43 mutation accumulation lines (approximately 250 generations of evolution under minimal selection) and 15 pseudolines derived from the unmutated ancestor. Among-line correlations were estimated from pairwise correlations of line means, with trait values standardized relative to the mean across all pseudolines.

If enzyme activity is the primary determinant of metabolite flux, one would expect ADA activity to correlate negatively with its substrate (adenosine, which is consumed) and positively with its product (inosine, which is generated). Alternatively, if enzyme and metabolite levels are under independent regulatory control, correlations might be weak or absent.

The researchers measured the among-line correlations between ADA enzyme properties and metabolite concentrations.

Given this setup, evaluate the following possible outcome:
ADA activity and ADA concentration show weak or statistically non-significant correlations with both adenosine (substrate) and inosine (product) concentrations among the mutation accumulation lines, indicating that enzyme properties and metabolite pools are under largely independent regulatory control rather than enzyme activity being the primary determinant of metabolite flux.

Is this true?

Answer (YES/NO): NO